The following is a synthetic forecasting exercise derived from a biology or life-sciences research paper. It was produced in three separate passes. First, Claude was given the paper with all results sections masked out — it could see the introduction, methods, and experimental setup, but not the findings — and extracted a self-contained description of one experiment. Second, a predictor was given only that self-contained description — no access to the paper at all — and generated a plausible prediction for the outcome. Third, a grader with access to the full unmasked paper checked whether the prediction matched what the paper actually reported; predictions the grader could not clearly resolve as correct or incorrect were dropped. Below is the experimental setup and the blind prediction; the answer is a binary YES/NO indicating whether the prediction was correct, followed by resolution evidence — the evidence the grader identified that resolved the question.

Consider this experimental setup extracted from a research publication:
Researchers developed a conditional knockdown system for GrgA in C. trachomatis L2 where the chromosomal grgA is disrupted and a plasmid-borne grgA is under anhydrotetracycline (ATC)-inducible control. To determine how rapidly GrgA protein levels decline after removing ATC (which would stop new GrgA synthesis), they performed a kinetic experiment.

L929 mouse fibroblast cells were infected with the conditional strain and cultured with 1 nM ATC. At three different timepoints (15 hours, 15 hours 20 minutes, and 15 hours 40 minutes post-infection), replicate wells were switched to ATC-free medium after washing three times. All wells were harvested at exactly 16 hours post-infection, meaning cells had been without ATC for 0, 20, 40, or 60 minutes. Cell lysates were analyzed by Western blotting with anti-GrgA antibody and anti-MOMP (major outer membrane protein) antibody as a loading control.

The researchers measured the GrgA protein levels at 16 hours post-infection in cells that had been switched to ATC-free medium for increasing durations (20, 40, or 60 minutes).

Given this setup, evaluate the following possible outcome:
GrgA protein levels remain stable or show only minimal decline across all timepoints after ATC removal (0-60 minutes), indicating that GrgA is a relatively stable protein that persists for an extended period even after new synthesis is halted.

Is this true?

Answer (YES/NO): NO